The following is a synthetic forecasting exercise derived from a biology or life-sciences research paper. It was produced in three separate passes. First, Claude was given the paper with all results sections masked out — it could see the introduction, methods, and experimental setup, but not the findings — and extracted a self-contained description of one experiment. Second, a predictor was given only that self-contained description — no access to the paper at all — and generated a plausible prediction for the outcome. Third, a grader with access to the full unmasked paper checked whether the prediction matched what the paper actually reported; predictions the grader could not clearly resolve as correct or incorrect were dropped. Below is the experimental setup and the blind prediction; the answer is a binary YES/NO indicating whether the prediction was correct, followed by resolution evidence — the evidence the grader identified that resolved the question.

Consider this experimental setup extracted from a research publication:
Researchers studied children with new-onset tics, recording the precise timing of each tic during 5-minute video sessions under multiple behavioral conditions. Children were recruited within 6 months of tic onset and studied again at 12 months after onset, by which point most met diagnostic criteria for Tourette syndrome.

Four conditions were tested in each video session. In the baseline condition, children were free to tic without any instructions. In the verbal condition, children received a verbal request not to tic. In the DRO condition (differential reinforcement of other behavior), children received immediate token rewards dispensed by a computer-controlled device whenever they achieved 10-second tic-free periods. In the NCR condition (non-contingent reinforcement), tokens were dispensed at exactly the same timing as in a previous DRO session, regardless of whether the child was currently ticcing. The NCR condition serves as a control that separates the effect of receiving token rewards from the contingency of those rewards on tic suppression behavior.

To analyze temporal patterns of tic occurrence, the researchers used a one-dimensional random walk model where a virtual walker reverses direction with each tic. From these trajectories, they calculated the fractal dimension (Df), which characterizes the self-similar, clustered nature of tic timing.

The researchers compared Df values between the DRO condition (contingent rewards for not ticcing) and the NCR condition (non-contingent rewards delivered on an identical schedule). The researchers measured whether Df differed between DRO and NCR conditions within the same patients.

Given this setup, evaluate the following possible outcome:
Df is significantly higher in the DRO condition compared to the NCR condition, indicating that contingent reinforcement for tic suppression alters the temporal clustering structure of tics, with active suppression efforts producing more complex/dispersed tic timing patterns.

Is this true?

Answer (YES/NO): YES